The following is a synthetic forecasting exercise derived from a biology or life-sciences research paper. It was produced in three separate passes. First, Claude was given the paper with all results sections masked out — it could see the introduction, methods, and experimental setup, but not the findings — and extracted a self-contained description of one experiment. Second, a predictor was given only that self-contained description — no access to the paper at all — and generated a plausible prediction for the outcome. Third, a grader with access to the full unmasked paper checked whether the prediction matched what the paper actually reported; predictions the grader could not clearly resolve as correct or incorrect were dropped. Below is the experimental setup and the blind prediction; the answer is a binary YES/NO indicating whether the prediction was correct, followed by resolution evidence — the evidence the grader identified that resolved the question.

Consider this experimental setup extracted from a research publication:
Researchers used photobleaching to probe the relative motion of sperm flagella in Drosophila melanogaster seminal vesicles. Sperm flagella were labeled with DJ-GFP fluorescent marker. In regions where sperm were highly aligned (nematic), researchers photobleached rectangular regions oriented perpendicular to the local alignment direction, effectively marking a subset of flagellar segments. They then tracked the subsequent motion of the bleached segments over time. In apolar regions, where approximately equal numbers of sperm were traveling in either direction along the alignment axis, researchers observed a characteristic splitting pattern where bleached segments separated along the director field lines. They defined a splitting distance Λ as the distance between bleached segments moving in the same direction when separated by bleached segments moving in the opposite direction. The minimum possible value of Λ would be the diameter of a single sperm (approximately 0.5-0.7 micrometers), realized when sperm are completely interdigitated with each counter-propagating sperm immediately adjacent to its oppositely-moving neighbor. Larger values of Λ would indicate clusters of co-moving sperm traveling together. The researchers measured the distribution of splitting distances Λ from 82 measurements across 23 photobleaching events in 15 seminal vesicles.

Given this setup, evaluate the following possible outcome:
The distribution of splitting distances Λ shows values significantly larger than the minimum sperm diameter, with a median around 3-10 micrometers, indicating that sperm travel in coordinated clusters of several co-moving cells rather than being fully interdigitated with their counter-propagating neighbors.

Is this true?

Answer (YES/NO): NO